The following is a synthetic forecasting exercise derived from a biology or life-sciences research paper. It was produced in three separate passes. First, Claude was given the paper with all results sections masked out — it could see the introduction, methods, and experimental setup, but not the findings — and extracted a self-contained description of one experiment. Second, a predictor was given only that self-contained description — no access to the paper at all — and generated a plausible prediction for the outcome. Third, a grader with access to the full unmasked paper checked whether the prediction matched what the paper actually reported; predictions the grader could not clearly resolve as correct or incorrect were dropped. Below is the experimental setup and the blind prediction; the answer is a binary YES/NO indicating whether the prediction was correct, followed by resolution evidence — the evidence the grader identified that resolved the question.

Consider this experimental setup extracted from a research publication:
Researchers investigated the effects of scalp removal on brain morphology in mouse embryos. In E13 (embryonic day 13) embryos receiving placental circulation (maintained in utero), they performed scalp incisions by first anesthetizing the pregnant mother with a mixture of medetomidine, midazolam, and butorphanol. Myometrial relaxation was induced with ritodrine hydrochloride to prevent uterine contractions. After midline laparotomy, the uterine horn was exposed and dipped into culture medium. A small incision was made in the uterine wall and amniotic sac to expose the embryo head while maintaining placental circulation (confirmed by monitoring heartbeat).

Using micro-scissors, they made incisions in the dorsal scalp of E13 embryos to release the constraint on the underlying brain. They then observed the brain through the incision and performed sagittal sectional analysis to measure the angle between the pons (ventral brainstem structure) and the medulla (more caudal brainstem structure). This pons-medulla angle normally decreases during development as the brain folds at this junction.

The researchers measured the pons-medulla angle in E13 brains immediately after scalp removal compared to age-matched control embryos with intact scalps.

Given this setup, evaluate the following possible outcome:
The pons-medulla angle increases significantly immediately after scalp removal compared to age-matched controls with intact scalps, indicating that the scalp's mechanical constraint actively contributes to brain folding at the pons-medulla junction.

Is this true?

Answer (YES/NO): YES